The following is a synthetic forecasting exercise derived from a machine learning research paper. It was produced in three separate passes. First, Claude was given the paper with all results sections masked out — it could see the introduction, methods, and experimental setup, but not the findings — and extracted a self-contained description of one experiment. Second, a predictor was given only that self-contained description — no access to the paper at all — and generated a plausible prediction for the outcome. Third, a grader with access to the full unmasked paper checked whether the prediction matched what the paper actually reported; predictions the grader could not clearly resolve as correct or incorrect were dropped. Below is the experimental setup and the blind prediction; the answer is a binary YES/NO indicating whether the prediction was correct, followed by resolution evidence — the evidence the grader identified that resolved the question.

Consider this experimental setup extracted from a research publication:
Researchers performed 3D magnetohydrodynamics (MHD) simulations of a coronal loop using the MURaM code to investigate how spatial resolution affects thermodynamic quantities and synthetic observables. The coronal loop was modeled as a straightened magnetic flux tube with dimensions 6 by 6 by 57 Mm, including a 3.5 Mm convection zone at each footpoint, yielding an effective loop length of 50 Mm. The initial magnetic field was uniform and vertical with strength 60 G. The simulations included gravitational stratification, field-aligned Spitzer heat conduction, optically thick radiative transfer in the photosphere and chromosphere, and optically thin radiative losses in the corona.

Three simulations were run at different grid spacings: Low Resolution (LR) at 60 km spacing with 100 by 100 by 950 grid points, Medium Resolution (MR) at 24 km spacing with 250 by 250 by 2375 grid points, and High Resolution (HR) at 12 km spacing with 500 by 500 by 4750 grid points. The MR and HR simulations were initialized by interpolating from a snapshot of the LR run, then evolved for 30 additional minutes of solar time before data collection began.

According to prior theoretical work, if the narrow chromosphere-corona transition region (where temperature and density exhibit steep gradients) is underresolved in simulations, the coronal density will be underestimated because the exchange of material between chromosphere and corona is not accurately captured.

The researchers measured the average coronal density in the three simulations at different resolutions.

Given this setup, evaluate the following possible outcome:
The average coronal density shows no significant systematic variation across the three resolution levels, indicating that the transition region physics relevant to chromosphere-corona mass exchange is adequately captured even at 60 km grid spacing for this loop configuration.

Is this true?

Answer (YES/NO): NO